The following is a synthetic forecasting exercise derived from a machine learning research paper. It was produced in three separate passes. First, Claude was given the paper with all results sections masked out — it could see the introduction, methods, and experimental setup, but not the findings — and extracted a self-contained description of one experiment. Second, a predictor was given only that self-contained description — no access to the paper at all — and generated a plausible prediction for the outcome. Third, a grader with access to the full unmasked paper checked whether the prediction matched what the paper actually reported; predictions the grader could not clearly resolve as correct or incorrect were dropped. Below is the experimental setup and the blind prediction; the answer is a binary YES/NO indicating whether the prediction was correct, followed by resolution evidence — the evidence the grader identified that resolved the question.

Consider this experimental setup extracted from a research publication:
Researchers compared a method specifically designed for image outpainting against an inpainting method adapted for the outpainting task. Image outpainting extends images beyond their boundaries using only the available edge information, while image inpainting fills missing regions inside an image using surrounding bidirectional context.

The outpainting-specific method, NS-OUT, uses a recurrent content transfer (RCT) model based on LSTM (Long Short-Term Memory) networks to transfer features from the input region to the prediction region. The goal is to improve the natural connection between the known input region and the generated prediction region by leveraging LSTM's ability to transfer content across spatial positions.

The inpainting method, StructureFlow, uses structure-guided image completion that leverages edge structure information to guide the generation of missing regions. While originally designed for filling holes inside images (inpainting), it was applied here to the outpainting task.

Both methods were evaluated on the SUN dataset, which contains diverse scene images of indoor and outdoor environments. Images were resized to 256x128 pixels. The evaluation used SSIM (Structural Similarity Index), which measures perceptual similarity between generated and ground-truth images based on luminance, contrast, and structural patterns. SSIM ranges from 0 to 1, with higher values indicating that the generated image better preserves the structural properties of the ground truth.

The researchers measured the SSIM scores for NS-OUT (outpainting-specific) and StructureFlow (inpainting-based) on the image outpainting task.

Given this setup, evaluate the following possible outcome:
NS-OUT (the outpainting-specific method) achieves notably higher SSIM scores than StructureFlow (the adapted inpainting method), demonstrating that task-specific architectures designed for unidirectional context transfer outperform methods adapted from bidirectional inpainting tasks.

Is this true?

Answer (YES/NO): NO